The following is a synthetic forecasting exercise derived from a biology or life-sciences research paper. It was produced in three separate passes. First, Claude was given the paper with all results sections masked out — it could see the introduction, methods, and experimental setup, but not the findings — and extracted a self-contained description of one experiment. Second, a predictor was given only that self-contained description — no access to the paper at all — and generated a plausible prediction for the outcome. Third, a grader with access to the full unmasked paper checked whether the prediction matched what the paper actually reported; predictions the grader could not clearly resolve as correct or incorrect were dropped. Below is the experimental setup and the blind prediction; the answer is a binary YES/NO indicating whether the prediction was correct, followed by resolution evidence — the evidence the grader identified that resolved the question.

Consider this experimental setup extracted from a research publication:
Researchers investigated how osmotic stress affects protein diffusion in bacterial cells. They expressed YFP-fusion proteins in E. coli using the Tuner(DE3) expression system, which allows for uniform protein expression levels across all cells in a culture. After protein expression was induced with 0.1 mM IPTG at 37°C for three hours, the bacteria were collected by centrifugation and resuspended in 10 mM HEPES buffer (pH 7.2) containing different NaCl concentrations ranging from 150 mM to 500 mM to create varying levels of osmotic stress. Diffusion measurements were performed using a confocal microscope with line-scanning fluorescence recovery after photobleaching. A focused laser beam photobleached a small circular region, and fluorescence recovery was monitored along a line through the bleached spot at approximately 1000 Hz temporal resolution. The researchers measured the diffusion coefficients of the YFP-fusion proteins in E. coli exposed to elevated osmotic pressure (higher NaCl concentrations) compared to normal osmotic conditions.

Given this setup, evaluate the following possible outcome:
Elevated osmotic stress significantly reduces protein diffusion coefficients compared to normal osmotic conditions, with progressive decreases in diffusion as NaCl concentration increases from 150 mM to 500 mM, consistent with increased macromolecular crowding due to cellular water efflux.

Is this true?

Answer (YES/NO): YES